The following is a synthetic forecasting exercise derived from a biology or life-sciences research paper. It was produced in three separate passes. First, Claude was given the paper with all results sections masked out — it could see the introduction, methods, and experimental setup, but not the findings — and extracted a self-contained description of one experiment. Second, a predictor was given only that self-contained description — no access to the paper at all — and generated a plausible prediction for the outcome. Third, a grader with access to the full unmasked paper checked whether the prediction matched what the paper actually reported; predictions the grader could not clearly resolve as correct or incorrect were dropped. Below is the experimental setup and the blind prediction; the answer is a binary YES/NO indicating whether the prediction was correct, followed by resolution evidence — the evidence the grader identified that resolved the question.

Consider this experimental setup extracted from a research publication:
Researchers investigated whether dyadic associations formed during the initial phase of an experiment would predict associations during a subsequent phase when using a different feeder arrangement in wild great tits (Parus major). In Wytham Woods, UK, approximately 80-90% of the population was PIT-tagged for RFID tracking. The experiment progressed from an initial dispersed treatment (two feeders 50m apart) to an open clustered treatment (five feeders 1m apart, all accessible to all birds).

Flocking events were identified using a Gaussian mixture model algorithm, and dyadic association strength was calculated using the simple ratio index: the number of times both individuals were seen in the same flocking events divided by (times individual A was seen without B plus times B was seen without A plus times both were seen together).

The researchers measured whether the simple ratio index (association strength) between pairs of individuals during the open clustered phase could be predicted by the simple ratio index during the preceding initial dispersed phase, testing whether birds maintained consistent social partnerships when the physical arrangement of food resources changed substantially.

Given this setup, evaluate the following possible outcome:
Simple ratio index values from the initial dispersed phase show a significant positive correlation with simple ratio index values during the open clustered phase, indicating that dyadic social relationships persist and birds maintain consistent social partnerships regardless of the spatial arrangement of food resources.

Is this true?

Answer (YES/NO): YES